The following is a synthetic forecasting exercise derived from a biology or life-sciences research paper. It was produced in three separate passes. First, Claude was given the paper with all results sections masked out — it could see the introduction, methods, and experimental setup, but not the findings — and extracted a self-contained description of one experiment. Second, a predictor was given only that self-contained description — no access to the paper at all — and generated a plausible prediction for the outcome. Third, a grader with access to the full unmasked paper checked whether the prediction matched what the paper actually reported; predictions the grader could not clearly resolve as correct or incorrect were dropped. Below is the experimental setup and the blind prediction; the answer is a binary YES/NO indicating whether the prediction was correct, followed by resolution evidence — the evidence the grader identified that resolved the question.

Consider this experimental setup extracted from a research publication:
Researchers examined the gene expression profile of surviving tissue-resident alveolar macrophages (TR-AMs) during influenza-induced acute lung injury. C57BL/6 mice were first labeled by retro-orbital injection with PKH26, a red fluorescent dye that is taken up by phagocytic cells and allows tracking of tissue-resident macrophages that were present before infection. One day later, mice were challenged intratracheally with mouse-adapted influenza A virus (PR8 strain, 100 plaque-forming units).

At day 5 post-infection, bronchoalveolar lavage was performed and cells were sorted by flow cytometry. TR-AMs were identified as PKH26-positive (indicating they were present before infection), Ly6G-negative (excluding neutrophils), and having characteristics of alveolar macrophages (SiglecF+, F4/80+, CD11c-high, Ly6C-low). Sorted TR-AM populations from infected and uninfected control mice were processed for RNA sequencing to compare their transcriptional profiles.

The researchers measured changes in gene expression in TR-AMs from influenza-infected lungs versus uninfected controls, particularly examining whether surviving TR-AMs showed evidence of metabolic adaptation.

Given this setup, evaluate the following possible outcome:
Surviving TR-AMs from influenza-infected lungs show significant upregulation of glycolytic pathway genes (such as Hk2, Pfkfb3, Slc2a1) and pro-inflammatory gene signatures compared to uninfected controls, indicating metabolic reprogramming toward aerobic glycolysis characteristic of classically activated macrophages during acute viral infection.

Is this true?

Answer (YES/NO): NO